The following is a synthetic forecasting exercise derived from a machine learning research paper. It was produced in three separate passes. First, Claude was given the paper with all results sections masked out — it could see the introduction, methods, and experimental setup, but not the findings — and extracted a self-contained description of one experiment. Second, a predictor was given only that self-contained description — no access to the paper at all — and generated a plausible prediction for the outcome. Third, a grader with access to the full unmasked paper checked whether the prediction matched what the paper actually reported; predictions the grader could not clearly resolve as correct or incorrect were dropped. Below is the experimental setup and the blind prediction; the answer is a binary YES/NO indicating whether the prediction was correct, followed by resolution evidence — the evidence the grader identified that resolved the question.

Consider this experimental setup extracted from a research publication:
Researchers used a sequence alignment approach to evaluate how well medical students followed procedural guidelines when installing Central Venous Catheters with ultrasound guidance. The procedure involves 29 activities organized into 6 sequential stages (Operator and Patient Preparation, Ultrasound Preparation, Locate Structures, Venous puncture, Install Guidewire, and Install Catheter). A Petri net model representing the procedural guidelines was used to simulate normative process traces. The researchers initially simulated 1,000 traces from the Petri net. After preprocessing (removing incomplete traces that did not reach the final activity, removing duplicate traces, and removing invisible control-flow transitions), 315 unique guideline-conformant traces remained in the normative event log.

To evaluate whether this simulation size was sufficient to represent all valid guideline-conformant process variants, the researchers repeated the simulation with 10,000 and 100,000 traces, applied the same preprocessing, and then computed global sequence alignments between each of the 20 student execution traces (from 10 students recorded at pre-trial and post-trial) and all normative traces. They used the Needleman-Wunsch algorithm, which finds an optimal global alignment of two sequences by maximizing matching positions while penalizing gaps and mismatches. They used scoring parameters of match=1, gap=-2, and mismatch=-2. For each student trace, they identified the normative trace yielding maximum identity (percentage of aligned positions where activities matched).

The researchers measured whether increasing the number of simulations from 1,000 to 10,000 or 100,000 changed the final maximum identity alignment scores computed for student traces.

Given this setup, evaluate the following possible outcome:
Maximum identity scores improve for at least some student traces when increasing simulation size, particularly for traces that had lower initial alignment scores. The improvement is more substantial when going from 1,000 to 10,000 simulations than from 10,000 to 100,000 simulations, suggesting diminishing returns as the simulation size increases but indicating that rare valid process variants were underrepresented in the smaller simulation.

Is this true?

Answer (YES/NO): NO